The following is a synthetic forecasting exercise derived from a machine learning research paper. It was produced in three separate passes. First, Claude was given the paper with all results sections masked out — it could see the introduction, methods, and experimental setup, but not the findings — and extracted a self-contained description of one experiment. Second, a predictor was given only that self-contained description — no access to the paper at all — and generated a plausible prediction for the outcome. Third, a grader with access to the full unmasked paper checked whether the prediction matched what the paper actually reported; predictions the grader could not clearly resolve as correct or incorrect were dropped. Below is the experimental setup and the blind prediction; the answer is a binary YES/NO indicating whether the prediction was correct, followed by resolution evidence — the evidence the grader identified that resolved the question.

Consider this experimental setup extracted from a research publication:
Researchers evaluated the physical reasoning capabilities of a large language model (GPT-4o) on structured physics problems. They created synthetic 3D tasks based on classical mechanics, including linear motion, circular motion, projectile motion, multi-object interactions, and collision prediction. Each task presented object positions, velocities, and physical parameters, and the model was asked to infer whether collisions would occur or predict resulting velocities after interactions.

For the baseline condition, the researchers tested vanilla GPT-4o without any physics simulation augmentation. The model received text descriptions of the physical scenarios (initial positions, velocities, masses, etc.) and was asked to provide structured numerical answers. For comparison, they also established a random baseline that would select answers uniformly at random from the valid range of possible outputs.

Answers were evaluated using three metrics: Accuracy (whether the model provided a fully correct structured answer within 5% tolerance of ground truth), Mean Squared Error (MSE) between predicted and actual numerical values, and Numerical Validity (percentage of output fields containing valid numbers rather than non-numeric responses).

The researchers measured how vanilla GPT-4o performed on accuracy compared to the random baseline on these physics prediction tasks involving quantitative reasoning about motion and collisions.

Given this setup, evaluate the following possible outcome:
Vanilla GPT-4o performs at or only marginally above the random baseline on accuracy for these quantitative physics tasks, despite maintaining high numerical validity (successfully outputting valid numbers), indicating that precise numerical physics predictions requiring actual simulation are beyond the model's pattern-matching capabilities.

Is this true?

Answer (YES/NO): NO